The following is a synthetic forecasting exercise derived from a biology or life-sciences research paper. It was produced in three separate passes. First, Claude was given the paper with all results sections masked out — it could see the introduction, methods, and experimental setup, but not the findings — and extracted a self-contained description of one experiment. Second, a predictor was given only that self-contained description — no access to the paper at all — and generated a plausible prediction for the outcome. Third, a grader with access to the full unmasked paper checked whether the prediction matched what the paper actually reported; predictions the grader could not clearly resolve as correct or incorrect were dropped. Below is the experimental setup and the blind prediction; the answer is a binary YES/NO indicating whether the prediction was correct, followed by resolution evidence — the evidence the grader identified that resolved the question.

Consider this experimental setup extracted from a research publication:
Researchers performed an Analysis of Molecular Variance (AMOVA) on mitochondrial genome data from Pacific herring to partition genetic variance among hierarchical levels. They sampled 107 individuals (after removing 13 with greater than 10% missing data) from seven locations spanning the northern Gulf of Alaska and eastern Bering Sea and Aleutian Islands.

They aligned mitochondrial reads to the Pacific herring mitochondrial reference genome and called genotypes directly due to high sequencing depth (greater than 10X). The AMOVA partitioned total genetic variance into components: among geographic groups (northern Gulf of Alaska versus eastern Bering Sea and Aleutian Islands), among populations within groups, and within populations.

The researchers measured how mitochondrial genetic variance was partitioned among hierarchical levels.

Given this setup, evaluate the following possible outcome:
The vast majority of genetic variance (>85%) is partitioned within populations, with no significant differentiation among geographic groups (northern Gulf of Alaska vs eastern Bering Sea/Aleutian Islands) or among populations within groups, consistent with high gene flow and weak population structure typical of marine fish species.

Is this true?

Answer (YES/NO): NO